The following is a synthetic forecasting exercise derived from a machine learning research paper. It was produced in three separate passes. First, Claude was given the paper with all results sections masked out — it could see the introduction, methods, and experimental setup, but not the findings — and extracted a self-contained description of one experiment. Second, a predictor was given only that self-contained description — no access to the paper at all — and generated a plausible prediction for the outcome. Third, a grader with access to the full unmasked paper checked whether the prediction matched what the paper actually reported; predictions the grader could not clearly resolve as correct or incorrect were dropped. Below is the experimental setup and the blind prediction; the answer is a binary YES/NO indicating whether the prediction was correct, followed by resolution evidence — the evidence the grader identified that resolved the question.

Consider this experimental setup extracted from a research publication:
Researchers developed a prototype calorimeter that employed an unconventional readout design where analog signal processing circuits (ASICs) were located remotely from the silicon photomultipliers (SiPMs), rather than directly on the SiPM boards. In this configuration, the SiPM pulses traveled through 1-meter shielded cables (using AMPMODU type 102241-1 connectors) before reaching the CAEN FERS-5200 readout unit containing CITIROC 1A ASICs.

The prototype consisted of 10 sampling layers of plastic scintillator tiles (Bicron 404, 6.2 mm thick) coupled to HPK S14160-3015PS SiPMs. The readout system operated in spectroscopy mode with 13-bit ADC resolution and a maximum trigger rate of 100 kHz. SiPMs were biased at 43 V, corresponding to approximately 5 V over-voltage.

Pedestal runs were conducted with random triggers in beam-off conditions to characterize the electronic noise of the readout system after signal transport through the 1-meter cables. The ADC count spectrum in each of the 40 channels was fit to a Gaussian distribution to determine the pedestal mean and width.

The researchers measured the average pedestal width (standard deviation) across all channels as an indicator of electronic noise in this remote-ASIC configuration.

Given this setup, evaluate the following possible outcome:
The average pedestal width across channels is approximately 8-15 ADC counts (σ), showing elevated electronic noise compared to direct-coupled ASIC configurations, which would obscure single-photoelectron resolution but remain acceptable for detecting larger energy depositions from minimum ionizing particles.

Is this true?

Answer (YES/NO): NO